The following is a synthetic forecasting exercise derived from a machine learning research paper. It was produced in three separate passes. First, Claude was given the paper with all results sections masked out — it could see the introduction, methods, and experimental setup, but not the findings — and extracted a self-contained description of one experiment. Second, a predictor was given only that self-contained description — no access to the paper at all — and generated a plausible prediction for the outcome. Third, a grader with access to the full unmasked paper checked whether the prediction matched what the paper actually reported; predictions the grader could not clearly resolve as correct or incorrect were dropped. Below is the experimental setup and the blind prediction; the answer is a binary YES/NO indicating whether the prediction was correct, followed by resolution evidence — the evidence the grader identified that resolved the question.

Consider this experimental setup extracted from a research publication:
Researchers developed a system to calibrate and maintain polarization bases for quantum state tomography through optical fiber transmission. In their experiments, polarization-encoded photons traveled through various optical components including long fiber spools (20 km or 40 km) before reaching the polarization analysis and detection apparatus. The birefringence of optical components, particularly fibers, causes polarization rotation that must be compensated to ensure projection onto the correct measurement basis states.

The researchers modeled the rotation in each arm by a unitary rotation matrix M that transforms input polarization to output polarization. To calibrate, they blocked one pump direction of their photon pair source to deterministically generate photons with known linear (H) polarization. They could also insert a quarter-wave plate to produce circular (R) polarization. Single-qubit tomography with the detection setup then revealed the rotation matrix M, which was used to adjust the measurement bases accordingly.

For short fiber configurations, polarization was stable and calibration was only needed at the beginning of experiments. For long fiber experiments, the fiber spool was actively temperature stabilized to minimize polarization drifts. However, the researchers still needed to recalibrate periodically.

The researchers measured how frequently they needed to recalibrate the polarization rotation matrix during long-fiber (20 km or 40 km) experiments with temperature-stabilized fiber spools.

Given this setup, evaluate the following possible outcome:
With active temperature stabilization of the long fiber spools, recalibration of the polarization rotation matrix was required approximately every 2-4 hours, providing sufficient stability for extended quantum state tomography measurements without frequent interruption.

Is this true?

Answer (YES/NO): NO